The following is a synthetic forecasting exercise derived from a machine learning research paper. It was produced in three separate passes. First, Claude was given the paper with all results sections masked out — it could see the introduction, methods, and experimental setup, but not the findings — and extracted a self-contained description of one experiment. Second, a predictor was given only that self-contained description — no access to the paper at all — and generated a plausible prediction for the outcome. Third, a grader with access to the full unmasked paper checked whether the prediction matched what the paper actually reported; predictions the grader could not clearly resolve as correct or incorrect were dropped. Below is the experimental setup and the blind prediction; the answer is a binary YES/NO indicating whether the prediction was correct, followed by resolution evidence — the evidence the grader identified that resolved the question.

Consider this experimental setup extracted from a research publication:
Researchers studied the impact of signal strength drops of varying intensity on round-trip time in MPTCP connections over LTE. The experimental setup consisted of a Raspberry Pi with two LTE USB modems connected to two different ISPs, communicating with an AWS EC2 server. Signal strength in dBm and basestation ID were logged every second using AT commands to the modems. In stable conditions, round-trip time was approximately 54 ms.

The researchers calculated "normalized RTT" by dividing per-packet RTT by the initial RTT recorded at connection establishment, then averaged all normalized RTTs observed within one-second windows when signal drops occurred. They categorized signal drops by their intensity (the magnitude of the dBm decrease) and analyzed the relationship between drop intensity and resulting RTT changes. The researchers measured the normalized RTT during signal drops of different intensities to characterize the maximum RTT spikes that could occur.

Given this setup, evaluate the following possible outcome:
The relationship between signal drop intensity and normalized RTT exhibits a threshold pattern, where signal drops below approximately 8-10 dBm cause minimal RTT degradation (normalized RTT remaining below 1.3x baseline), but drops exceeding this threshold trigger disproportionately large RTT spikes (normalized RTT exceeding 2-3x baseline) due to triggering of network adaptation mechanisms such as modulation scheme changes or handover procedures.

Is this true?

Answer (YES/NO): NO